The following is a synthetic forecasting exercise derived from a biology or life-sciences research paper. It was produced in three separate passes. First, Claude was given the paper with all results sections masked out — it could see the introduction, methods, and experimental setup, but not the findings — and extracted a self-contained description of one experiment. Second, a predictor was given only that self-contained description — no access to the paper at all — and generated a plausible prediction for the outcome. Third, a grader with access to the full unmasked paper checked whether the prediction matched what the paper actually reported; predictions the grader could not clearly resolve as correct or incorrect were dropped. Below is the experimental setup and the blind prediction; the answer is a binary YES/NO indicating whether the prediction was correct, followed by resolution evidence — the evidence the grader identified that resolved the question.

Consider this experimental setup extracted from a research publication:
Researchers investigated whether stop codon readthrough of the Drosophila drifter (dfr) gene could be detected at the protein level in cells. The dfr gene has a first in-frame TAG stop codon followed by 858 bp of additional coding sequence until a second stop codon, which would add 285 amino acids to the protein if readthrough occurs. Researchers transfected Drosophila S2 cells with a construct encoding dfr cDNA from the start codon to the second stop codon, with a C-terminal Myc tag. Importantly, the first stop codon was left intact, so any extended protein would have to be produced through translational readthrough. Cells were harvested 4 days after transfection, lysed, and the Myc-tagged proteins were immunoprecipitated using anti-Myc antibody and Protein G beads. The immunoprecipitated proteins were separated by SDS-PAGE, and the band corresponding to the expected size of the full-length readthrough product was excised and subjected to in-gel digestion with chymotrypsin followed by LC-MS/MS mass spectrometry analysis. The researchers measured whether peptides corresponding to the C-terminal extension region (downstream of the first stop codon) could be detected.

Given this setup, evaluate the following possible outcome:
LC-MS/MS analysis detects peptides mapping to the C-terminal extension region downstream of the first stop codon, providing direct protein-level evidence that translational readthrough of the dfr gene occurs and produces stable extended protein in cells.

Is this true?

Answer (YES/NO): YES